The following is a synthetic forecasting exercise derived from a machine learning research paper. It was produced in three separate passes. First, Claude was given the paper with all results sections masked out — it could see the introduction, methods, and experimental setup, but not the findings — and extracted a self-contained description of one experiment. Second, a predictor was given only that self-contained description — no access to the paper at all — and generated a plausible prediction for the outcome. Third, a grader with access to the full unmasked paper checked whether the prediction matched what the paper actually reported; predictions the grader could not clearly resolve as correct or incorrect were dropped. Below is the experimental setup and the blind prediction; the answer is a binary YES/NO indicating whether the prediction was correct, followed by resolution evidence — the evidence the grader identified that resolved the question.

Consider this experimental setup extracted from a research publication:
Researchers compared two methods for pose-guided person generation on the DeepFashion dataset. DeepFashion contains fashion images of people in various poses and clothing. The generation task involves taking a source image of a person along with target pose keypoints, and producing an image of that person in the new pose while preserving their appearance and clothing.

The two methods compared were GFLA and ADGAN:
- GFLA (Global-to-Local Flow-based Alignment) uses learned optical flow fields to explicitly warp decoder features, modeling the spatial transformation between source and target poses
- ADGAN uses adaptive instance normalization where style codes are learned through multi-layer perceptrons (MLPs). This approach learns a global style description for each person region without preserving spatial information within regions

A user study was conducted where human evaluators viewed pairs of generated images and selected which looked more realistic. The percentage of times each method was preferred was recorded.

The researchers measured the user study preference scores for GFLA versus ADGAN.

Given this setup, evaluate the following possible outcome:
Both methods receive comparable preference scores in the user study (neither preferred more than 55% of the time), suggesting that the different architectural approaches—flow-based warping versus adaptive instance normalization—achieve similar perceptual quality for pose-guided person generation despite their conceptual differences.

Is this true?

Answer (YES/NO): NO